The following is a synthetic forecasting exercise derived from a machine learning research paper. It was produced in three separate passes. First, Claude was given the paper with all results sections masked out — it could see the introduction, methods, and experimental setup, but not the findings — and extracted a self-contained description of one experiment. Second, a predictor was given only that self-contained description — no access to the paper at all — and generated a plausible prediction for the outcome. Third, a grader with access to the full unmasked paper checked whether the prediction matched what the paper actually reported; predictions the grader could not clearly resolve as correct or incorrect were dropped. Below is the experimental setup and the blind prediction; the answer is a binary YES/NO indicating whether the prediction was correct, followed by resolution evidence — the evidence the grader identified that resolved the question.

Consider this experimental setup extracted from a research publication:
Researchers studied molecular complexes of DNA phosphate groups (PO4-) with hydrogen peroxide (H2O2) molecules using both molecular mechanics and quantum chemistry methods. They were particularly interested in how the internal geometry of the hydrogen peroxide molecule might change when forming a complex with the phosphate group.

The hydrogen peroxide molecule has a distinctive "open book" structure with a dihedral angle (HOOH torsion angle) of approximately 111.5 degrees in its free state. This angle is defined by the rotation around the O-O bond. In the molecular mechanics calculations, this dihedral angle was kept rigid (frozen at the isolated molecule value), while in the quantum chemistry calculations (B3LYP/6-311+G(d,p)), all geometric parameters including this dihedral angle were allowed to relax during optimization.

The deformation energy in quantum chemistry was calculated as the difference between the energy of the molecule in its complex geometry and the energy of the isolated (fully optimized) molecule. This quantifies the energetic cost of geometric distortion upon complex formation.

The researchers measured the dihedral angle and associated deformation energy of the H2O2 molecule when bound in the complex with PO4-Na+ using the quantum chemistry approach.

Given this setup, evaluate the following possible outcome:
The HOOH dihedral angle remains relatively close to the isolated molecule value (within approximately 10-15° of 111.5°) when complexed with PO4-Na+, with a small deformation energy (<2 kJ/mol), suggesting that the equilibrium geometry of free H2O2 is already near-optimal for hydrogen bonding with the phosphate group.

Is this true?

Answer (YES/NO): NO